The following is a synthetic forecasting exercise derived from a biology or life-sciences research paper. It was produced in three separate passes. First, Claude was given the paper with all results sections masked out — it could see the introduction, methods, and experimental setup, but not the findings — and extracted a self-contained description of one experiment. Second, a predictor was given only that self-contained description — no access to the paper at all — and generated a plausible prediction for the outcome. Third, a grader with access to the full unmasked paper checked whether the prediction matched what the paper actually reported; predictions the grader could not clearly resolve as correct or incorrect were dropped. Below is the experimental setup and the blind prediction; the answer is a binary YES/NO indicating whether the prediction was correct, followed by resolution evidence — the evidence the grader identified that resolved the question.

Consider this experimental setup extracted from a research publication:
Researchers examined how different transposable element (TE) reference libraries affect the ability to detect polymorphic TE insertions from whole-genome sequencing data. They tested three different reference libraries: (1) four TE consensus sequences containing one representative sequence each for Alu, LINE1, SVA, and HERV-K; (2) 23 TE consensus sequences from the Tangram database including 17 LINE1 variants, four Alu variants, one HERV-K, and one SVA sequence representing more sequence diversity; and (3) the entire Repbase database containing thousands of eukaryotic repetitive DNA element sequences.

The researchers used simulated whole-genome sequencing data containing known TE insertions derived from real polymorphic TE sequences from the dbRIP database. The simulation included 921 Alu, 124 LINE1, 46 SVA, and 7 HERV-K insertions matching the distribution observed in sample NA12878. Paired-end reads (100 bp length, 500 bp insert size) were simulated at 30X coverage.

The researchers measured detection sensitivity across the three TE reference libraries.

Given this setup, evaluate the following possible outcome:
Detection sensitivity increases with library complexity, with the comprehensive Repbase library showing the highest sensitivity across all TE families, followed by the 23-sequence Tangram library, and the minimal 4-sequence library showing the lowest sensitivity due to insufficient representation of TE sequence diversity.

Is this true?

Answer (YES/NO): NO